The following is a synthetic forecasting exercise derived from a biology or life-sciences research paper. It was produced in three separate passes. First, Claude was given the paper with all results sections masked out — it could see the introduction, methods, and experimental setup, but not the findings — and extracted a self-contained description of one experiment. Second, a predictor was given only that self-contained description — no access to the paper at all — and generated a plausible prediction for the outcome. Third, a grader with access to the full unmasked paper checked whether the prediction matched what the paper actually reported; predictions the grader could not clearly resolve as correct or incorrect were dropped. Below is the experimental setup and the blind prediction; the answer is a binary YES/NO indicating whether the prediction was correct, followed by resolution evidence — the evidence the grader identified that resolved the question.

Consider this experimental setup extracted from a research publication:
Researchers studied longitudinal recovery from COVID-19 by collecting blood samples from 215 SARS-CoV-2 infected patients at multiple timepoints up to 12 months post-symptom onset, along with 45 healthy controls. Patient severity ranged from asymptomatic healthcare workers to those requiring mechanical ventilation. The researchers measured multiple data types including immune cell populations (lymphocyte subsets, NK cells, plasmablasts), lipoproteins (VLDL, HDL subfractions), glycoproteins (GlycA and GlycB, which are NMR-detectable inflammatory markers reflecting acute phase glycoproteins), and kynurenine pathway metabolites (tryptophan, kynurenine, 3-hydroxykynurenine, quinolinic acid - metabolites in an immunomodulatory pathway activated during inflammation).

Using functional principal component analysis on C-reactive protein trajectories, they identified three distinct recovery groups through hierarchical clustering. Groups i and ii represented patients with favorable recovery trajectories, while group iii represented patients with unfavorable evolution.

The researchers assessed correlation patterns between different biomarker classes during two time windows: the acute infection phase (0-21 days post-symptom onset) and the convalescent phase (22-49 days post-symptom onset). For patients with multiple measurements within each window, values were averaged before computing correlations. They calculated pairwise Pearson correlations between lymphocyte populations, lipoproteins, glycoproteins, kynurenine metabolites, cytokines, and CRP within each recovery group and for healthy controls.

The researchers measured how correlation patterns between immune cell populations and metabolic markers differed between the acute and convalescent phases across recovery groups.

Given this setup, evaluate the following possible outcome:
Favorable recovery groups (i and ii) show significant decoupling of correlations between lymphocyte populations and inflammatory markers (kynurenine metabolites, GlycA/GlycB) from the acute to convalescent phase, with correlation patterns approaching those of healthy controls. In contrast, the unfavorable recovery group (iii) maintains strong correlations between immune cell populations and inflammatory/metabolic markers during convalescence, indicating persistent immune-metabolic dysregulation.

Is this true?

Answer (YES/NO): NO